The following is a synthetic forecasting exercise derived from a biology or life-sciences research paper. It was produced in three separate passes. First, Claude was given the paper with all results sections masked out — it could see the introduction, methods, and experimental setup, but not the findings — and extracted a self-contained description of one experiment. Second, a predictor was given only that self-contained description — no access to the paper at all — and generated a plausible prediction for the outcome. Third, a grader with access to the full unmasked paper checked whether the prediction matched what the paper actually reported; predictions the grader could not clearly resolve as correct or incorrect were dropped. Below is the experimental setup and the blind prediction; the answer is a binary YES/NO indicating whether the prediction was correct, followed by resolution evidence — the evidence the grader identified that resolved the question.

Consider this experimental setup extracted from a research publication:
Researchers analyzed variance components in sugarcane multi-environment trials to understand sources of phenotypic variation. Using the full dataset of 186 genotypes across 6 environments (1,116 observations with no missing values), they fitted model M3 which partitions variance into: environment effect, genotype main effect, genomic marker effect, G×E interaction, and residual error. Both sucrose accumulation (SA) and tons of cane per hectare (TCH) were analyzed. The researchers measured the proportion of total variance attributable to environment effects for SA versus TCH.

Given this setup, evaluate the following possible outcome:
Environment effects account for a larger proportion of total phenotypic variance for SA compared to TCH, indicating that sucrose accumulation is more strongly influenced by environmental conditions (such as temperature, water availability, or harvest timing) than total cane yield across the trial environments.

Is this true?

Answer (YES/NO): NO